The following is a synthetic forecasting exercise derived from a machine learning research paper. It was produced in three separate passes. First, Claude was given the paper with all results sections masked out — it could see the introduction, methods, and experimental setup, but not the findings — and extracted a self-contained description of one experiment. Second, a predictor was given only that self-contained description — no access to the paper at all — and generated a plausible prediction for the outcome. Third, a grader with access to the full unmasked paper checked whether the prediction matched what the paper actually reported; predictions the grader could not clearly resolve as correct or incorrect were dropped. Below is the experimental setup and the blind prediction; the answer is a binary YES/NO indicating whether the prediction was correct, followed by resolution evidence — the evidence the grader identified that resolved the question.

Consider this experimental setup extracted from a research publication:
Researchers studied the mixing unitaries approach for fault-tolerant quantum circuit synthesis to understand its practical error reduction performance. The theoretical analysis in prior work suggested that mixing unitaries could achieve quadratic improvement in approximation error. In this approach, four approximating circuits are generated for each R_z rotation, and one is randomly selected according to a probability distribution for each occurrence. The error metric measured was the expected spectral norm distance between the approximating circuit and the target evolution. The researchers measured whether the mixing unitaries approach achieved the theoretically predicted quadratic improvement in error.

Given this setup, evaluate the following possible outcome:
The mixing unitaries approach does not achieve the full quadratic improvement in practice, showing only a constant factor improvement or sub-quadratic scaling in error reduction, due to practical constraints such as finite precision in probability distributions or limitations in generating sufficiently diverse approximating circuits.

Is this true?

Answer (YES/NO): NO